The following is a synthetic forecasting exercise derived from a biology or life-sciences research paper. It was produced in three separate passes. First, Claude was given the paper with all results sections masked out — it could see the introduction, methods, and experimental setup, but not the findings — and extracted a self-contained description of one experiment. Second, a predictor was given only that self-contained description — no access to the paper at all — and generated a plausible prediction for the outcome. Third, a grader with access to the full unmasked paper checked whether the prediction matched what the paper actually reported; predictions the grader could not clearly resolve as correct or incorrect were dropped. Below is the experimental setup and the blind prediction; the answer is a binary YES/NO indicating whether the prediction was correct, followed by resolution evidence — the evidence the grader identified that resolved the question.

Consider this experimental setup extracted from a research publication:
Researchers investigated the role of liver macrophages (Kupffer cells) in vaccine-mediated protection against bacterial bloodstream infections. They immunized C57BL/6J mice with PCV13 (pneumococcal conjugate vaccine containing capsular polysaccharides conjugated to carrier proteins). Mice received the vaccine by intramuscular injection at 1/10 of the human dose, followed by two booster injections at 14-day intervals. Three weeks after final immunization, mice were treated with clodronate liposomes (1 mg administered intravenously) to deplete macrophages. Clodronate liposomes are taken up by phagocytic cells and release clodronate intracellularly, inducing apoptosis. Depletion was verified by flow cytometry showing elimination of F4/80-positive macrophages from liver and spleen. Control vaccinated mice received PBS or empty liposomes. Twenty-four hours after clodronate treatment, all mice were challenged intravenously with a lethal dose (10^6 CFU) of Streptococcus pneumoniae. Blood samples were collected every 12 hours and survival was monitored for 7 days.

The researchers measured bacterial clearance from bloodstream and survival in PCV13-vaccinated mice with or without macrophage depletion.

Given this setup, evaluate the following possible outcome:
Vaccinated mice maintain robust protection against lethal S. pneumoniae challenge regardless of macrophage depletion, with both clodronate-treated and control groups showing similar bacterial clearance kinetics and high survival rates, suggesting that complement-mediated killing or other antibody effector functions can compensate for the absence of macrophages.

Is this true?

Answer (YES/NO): YES